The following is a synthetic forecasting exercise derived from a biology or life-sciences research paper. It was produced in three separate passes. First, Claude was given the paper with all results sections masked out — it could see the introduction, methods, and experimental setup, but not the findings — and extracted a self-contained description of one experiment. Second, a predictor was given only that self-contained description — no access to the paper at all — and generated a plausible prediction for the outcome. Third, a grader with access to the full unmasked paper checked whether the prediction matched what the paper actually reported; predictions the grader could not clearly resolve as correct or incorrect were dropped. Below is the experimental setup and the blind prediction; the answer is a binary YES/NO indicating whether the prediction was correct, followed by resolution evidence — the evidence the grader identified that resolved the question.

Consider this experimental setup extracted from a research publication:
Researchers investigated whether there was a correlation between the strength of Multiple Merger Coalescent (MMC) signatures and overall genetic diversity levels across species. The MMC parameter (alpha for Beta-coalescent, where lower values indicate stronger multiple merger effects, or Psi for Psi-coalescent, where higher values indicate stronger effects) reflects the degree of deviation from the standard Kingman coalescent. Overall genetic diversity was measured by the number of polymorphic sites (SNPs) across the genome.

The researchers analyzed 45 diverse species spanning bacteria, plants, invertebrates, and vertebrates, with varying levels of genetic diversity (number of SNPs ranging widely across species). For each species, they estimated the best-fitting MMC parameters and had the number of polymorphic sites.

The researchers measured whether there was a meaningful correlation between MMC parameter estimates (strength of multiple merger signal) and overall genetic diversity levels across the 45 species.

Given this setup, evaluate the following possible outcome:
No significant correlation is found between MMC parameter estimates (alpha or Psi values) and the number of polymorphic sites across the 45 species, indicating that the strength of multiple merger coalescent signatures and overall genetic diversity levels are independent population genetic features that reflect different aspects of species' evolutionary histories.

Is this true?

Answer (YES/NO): YES